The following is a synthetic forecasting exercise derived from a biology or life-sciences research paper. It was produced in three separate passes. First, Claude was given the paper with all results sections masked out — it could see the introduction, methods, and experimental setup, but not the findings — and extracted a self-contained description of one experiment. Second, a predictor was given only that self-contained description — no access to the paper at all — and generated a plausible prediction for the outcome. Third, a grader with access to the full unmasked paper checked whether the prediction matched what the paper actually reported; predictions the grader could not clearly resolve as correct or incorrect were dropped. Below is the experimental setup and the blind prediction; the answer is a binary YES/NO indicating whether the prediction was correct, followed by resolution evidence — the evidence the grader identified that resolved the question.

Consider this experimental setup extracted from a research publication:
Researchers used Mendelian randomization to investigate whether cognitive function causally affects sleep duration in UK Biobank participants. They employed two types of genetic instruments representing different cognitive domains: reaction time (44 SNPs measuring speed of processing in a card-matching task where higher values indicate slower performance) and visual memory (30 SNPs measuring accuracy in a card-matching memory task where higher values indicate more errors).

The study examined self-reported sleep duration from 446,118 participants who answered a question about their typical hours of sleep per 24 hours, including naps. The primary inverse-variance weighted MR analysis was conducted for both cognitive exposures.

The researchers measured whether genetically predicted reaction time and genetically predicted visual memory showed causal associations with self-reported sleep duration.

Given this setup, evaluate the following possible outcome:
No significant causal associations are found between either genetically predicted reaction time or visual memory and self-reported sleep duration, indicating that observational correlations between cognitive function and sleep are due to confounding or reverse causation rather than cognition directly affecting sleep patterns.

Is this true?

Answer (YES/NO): YES